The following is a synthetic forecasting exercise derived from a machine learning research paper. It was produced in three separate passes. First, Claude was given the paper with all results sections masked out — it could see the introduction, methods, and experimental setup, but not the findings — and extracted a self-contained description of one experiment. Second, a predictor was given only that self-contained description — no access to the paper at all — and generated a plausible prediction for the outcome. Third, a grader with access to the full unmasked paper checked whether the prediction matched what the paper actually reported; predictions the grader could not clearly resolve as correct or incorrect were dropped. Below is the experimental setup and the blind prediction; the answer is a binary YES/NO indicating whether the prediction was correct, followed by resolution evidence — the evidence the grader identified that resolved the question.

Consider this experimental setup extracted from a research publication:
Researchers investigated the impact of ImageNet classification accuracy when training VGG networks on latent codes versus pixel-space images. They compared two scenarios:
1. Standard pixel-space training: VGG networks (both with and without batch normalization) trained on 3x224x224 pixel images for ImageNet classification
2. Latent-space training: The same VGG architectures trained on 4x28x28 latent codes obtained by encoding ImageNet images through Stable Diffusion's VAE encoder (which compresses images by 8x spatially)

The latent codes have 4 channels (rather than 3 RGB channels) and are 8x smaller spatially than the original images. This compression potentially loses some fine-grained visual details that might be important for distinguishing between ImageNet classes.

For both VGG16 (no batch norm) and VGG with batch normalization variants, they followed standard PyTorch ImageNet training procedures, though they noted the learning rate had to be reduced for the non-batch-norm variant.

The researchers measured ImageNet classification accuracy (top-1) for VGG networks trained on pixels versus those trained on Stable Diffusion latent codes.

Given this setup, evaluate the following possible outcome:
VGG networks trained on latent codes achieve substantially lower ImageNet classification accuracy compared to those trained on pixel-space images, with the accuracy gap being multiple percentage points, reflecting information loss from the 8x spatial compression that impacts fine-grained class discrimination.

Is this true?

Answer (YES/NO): NO